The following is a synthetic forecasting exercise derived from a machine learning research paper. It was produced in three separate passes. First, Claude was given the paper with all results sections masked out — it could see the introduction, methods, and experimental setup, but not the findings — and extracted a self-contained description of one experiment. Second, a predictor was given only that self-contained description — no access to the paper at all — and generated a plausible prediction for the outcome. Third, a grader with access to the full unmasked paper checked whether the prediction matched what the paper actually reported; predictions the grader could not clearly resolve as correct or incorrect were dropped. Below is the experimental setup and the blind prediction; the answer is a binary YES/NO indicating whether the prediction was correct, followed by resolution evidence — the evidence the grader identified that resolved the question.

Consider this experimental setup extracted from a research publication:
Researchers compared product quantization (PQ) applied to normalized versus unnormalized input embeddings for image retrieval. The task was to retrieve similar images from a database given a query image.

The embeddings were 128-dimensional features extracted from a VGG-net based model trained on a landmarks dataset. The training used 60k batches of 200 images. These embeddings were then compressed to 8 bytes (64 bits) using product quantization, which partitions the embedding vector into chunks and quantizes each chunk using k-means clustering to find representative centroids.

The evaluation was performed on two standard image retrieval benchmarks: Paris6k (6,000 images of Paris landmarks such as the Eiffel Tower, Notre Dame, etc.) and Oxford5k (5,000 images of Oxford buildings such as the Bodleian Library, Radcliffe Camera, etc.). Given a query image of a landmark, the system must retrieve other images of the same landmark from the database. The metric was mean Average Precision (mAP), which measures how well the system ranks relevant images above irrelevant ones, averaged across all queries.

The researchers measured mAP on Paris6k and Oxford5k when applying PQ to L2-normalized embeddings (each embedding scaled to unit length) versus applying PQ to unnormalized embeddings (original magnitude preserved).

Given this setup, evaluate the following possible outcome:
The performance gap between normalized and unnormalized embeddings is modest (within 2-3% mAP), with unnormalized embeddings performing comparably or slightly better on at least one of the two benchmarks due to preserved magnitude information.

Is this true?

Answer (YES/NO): NO